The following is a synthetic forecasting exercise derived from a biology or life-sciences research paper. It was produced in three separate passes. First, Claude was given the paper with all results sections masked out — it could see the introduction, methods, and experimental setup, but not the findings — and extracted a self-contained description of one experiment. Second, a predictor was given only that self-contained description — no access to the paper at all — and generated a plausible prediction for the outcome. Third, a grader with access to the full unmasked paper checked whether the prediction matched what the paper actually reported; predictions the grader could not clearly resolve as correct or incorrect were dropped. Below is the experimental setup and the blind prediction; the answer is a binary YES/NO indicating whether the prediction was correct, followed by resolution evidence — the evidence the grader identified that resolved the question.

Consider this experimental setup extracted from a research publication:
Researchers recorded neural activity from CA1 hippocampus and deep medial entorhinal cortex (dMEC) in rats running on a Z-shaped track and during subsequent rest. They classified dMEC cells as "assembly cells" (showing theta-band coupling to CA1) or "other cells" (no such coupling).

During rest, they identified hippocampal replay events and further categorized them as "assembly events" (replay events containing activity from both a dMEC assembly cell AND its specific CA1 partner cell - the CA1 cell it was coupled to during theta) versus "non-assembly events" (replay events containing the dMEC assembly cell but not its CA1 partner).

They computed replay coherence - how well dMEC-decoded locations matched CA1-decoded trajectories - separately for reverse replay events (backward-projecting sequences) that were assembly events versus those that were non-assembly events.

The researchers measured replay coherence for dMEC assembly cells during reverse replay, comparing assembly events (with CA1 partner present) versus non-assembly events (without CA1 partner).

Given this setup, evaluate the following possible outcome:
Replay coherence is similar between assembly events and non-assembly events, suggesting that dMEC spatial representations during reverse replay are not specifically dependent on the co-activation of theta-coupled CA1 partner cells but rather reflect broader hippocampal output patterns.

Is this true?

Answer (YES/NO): YES